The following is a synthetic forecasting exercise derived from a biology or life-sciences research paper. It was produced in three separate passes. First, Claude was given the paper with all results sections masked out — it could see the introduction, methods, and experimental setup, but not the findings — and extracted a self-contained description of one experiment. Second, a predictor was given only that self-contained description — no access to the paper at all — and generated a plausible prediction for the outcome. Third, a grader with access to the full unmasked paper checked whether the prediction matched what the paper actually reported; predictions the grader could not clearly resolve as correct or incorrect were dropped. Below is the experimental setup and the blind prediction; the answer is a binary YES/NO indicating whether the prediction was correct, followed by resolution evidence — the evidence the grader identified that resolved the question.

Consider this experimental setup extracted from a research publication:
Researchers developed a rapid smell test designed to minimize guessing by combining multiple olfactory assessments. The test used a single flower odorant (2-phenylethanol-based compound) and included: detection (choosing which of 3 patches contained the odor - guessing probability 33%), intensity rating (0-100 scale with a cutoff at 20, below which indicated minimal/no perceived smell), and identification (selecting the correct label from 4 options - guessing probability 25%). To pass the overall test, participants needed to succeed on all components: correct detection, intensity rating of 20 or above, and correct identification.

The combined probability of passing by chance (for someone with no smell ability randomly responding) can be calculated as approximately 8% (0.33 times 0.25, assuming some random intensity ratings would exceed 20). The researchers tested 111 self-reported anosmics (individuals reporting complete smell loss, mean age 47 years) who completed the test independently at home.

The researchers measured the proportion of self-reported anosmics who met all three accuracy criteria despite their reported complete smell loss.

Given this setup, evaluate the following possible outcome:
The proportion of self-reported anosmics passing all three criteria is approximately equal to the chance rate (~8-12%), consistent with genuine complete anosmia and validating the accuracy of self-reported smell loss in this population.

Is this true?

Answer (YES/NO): YES